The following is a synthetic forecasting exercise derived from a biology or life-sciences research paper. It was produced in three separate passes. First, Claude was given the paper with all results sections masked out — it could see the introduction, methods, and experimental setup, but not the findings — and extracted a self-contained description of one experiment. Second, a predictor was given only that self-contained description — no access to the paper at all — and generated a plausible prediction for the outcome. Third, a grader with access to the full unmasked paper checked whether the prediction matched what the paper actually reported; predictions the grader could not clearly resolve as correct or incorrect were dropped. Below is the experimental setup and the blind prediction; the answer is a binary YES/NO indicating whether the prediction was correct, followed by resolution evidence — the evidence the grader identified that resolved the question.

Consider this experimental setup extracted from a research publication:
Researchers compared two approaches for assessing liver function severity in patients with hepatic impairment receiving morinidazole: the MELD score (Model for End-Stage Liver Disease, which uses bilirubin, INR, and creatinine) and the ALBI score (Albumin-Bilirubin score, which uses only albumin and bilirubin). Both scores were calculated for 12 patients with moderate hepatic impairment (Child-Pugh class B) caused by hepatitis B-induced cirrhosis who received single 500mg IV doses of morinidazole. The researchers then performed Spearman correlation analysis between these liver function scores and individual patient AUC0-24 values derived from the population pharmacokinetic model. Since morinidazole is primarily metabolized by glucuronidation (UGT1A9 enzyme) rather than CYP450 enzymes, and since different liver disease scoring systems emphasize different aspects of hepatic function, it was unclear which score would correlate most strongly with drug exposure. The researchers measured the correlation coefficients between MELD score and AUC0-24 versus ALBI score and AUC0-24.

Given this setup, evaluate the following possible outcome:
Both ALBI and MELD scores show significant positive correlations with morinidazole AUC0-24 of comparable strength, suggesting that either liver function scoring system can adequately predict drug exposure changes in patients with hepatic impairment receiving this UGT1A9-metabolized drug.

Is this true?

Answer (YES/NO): NO